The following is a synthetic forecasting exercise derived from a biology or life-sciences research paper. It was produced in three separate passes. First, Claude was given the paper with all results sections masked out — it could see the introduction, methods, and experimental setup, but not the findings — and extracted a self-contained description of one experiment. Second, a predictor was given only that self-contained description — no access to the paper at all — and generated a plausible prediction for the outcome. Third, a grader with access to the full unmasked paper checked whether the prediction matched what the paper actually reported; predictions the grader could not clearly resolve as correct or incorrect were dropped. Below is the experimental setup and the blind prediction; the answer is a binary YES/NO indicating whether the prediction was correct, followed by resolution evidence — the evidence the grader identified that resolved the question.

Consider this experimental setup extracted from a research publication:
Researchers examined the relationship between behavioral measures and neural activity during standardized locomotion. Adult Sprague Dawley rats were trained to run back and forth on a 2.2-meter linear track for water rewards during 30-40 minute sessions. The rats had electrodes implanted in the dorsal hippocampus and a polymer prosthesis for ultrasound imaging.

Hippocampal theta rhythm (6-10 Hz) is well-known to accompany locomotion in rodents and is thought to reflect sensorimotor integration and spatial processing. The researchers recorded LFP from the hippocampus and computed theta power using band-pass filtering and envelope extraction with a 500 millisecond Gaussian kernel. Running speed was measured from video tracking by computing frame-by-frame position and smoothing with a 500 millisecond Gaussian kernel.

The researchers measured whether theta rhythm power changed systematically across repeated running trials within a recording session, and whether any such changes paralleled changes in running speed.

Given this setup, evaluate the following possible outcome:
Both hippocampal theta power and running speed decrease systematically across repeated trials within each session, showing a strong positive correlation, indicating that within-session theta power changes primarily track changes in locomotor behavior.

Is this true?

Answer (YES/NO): NO